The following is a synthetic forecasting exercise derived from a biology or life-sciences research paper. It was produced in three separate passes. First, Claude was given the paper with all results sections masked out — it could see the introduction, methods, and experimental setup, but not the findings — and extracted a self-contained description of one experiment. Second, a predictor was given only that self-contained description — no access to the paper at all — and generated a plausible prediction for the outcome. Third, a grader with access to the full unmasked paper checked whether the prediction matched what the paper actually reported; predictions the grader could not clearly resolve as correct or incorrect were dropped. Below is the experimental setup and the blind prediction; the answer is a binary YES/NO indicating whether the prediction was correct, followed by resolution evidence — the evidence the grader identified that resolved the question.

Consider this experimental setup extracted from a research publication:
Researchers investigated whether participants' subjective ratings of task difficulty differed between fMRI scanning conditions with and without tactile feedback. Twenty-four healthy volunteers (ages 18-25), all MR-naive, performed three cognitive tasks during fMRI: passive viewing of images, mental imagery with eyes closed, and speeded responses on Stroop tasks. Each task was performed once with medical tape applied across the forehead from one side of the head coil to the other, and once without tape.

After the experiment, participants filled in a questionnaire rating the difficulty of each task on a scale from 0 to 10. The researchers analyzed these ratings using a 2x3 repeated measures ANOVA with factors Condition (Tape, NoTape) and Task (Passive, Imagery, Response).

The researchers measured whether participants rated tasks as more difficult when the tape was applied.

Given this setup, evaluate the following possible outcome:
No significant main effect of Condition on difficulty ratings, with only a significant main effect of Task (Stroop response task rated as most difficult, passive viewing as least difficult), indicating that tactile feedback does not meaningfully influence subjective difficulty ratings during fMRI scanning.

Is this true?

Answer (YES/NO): YES